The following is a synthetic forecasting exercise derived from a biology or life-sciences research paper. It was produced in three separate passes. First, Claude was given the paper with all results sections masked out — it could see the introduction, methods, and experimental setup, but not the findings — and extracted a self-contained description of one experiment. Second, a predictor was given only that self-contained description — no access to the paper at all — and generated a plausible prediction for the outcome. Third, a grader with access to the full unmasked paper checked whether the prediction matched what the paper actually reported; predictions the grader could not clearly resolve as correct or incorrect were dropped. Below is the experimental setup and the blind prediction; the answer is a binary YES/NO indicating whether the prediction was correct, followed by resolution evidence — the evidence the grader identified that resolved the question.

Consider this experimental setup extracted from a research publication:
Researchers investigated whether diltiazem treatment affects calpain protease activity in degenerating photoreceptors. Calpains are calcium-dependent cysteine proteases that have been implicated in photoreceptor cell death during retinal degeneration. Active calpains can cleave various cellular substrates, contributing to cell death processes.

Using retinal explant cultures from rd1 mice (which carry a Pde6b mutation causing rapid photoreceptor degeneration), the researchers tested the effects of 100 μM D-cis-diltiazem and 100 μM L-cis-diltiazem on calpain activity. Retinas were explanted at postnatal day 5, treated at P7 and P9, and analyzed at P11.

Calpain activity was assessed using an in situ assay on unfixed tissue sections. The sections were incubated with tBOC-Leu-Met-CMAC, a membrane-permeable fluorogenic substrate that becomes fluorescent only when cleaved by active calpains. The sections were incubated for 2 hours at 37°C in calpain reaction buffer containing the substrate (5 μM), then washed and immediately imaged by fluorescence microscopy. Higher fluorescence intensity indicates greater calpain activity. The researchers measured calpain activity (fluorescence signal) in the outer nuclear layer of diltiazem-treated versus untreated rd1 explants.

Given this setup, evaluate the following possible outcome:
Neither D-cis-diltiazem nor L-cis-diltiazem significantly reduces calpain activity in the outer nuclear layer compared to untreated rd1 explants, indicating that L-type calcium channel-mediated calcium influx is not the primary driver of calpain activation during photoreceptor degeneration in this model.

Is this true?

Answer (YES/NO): YES